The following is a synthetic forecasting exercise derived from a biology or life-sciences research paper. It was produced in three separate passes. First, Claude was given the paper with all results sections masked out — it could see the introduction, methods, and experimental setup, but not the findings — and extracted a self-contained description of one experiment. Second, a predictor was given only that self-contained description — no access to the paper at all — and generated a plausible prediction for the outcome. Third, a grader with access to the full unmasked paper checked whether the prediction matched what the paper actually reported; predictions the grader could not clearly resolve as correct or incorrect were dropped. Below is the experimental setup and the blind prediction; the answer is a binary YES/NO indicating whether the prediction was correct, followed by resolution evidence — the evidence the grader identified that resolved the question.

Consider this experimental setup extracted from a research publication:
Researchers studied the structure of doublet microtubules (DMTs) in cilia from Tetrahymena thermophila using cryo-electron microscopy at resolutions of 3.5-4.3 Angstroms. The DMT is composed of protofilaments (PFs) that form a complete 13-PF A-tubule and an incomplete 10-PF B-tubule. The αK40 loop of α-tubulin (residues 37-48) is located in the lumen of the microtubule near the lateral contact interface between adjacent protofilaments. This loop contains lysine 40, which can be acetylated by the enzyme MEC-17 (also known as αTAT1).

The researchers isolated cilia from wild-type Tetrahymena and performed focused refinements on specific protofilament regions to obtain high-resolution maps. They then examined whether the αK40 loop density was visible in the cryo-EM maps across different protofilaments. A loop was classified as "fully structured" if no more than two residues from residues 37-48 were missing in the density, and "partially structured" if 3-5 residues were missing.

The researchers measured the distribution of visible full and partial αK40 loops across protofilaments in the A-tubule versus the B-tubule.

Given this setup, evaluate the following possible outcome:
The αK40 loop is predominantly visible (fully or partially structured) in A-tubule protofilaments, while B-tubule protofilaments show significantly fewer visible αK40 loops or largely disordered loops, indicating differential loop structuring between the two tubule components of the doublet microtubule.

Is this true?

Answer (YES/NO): YES